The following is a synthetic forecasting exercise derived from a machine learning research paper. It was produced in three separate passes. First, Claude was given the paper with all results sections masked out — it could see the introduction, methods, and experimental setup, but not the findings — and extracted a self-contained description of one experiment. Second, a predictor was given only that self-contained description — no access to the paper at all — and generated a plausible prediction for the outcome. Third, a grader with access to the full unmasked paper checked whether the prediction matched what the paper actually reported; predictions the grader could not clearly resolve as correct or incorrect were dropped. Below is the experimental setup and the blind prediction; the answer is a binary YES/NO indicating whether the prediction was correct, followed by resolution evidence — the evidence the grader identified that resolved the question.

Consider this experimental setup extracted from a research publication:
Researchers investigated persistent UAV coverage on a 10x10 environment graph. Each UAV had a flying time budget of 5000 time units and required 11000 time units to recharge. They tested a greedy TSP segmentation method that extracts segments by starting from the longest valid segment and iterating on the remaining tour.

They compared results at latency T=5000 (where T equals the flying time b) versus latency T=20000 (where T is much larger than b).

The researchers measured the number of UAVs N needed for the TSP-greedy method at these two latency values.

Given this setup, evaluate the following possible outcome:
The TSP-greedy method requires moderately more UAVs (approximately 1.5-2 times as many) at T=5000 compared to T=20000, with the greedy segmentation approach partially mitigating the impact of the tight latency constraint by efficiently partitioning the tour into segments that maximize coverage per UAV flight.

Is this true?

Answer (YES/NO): NO